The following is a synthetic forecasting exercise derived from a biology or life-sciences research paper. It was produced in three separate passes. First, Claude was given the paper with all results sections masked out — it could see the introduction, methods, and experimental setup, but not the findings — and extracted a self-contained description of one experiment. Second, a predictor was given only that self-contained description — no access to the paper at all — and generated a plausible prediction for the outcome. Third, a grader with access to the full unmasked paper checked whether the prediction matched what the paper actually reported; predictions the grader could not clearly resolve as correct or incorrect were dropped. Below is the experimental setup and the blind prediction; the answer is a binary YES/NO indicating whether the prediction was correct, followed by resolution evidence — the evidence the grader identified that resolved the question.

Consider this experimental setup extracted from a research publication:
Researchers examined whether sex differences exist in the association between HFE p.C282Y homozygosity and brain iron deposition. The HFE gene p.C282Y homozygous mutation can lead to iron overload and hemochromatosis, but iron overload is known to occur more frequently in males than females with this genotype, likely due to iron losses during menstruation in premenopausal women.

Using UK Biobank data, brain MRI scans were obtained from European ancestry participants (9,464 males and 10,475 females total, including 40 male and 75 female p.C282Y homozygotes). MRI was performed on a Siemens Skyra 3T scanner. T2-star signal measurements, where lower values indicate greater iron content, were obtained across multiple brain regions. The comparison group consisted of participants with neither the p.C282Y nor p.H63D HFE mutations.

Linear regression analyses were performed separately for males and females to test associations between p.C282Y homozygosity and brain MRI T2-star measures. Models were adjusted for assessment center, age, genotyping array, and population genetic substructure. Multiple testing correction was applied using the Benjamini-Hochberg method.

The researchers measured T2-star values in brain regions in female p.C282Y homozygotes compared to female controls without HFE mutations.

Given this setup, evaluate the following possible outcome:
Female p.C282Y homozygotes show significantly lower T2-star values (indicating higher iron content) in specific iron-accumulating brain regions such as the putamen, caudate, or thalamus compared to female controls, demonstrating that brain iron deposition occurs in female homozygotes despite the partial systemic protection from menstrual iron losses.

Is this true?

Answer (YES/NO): YES